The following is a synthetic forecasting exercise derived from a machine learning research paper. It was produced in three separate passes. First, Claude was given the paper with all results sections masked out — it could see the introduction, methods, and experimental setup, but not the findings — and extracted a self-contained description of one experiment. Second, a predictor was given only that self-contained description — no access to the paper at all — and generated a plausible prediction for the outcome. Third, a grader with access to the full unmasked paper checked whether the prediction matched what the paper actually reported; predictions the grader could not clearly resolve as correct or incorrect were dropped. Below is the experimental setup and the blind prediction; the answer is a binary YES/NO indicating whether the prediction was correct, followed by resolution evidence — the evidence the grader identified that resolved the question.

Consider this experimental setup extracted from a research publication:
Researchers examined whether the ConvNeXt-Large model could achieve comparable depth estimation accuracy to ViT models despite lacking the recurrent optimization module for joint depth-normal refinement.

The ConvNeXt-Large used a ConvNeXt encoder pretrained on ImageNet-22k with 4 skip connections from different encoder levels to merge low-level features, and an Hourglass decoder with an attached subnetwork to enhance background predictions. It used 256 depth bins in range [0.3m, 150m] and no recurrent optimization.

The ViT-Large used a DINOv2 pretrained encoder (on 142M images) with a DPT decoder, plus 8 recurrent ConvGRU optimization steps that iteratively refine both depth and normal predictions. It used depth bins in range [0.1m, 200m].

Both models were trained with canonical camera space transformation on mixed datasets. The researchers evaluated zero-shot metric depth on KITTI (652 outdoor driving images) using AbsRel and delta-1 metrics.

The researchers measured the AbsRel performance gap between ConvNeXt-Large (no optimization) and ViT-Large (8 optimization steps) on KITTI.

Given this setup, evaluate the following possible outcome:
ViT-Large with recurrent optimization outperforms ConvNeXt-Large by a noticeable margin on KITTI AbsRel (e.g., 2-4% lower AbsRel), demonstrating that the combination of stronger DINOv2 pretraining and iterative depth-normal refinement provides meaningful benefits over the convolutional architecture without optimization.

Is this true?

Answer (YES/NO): NO